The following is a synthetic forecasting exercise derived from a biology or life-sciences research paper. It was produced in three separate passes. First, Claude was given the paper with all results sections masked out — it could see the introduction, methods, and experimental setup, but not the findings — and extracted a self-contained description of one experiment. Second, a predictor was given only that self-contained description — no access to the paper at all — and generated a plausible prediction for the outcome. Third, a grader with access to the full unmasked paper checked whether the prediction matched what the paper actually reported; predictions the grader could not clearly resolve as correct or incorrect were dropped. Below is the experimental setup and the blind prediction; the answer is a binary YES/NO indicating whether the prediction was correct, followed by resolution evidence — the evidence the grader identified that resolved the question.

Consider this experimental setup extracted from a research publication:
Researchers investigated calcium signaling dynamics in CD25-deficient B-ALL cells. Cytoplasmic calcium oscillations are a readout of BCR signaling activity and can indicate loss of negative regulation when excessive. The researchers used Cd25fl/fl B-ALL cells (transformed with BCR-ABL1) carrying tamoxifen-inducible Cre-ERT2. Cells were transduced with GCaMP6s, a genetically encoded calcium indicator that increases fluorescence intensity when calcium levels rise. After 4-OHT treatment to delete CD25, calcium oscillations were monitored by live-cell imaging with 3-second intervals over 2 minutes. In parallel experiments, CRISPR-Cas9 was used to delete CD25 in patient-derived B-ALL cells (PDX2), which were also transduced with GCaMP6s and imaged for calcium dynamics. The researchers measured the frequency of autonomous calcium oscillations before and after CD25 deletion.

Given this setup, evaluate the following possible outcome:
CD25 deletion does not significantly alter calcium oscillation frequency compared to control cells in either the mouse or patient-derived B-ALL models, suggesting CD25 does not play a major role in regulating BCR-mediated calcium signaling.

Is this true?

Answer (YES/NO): NO